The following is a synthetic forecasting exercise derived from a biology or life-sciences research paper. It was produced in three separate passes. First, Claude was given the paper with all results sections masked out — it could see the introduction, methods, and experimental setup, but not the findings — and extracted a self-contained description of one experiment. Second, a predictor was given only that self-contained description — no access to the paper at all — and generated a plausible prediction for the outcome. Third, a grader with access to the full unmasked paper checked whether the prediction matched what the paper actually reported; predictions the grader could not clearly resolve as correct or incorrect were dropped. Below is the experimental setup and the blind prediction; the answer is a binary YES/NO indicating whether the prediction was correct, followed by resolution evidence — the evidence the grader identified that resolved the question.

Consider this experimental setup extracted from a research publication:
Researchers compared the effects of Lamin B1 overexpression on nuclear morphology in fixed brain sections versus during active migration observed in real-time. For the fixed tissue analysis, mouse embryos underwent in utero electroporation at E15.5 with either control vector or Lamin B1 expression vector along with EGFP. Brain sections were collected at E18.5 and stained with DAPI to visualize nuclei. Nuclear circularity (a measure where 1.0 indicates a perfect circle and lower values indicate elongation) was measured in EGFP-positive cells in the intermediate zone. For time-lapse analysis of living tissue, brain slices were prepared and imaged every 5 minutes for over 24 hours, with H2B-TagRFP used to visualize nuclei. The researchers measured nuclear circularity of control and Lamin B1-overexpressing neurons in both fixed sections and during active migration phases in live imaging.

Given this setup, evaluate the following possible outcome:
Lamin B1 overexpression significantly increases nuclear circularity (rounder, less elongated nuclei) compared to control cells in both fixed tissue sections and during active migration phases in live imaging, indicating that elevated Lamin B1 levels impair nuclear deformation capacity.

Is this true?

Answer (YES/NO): YES